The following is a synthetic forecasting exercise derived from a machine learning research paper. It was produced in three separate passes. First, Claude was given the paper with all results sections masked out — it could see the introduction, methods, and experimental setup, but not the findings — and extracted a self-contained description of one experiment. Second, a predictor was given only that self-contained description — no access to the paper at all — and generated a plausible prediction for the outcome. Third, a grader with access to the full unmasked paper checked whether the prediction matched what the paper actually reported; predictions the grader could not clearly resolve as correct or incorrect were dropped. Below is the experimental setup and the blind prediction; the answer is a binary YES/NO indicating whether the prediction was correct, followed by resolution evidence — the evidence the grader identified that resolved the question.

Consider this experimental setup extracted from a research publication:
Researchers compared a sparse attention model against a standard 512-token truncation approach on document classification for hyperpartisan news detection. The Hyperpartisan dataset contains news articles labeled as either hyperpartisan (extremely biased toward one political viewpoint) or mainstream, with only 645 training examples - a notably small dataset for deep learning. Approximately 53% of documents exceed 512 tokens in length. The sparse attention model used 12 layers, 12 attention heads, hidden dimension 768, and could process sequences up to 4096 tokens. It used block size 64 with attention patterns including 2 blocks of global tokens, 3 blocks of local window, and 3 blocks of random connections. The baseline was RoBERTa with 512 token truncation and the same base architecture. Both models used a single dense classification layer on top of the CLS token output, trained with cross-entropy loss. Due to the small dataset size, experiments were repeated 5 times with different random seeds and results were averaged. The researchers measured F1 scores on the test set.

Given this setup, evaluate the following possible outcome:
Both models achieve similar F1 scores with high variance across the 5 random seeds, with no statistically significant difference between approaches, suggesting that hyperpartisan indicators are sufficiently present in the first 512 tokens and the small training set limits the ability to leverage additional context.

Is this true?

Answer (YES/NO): NO